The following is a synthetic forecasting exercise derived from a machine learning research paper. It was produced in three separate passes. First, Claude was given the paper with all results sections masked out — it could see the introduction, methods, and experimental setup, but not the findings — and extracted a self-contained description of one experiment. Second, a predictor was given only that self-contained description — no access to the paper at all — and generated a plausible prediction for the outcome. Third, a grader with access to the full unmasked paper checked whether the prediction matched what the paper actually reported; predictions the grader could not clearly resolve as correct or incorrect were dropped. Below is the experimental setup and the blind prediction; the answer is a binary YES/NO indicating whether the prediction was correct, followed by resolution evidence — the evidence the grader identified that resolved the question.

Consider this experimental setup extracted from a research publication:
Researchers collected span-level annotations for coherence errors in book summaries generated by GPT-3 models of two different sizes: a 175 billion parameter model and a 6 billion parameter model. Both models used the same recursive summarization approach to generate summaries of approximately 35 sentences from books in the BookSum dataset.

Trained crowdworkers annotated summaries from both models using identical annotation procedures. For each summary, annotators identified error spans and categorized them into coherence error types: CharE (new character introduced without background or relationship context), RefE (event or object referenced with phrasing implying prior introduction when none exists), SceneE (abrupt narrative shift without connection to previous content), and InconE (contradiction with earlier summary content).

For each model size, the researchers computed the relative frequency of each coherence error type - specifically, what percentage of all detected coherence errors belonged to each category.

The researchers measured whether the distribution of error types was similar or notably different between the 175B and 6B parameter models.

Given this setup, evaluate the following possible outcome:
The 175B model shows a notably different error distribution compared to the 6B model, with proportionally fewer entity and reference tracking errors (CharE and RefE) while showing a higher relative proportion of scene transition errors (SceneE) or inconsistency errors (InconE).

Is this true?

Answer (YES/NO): NO